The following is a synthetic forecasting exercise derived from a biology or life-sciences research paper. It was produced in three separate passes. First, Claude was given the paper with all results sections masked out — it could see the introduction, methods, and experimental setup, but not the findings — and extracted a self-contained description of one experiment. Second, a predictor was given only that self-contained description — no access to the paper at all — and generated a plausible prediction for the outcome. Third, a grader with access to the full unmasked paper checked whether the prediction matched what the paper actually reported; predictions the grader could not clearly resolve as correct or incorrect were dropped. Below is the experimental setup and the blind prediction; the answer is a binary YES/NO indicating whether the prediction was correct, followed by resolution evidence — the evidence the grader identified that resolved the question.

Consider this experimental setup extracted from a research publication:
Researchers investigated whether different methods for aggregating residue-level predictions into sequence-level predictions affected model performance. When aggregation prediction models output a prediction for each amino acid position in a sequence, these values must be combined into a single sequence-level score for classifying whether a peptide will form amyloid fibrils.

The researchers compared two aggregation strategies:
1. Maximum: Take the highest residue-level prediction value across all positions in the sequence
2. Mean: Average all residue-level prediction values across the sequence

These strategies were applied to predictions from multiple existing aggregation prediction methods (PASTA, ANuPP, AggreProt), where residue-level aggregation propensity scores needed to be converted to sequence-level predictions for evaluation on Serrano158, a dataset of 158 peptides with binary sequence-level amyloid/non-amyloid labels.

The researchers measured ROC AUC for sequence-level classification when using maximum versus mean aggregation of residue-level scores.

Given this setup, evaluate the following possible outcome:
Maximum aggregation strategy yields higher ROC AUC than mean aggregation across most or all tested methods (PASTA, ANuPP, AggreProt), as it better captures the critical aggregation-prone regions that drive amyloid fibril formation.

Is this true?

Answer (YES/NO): YES